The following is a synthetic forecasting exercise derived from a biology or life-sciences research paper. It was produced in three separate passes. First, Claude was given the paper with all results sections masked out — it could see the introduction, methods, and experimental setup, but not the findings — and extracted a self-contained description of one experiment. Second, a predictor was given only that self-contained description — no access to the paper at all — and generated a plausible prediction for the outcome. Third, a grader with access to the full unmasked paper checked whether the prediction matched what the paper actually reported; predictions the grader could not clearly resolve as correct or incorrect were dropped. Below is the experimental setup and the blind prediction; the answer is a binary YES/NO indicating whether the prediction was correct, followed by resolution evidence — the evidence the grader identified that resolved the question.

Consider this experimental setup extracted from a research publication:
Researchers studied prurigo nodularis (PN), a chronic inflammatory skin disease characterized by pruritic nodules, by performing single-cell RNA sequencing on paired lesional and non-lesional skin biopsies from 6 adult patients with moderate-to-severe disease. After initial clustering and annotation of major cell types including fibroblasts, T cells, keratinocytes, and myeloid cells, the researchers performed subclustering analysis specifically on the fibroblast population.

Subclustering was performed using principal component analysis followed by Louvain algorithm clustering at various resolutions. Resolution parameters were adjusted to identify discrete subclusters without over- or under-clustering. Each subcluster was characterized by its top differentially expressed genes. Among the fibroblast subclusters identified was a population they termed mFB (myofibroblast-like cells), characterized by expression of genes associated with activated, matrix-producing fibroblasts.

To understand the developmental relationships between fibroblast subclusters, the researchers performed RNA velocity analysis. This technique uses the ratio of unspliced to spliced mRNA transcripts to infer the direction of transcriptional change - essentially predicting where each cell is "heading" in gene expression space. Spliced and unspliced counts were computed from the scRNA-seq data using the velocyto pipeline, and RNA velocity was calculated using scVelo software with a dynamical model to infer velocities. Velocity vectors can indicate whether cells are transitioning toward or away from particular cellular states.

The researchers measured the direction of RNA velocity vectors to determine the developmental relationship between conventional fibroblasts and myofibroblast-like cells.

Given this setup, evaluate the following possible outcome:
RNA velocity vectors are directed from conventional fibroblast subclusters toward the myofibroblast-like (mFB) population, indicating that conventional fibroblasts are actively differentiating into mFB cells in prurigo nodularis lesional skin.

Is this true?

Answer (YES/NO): NO